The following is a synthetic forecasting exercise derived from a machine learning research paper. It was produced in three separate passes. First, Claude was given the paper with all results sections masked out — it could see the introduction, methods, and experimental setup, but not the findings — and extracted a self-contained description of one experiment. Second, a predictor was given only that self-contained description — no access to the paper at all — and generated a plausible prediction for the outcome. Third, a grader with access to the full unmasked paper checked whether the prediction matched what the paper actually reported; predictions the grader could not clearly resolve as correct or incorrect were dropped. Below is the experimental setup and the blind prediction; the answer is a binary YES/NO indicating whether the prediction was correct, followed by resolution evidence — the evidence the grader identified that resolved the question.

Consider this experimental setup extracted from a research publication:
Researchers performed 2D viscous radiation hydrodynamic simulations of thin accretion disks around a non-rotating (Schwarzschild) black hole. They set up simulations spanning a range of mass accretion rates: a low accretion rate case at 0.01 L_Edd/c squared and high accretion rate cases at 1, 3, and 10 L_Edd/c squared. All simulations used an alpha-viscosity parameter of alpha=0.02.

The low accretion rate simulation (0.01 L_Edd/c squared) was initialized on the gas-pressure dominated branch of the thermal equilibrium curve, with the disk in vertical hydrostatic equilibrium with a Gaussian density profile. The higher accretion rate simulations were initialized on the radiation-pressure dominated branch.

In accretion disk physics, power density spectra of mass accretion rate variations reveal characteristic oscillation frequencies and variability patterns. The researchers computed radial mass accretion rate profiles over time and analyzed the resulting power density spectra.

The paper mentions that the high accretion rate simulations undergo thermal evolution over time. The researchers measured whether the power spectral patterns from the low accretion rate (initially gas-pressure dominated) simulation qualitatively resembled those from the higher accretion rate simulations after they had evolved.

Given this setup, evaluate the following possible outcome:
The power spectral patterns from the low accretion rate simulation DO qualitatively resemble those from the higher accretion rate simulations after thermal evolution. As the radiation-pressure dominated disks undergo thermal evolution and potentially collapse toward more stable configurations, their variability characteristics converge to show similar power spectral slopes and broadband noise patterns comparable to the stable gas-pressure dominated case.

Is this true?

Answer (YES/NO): NO